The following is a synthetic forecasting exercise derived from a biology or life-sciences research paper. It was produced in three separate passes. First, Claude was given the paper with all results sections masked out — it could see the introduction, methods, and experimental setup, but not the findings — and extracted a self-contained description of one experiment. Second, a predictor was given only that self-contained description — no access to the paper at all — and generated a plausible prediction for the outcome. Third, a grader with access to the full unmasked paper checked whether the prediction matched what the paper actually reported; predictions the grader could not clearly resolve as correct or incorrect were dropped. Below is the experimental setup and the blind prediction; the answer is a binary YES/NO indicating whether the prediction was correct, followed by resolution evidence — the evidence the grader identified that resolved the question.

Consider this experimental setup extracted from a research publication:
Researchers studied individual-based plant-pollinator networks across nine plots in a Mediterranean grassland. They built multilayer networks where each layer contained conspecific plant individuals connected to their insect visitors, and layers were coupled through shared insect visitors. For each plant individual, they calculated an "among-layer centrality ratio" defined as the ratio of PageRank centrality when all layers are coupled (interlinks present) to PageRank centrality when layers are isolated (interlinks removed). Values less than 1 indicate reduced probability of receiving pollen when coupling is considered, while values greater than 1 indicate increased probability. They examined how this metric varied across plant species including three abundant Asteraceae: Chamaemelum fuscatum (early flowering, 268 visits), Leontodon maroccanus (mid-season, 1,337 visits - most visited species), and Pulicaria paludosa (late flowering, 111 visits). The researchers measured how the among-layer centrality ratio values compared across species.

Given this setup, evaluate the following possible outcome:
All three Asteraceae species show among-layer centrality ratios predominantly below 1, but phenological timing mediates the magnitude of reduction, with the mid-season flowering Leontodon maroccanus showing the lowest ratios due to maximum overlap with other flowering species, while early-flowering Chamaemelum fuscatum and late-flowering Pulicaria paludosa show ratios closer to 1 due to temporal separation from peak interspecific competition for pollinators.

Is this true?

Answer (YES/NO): NO